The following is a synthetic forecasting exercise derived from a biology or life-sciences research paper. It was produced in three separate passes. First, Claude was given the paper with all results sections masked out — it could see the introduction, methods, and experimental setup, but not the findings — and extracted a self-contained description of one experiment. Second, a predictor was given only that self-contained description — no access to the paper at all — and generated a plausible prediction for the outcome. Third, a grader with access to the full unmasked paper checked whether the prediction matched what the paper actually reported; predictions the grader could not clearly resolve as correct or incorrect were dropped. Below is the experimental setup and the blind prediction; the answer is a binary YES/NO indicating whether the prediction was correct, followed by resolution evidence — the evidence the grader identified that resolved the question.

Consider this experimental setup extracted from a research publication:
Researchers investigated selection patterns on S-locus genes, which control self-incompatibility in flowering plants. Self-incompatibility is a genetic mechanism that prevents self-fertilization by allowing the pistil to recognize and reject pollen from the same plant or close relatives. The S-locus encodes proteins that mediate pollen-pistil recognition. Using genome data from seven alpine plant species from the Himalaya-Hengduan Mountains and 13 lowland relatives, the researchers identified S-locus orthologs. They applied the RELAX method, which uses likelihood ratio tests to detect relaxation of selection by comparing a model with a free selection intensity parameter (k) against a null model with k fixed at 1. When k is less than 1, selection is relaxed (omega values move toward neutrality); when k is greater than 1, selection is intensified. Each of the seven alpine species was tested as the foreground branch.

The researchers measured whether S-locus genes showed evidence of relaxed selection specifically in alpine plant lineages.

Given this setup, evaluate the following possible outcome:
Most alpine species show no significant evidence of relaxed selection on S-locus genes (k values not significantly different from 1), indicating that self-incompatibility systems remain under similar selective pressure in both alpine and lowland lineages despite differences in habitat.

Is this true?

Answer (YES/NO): NO